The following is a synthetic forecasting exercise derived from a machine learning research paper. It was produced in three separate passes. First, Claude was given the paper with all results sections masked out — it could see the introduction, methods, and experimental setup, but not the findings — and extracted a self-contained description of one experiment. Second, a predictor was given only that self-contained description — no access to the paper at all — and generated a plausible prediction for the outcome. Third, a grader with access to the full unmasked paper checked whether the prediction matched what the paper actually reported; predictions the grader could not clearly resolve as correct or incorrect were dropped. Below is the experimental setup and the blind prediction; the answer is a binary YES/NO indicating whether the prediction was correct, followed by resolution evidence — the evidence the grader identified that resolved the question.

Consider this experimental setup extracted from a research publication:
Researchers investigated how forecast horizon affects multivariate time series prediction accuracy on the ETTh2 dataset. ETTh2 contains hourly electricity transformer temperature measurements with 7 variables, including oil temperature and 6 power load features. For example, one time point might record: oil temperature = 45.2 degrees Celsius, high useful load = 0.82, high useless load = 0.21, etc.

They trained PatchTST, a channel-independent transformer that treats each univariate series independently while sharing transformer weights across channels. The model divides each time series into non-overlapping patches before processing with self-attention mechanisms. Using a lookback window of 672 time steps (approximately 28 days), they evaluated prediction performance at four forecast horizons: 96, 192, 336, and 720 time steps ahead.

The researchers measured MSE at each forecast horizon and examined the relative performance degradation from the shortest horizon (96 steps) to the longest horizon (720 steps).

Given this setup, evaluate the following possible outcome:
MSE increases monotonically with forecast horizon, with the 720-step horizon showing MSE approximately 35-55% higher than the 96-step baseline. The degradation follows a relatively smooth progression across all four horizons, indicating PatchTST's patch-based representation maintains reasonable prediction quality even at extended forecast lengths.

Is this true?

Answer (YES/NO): NO